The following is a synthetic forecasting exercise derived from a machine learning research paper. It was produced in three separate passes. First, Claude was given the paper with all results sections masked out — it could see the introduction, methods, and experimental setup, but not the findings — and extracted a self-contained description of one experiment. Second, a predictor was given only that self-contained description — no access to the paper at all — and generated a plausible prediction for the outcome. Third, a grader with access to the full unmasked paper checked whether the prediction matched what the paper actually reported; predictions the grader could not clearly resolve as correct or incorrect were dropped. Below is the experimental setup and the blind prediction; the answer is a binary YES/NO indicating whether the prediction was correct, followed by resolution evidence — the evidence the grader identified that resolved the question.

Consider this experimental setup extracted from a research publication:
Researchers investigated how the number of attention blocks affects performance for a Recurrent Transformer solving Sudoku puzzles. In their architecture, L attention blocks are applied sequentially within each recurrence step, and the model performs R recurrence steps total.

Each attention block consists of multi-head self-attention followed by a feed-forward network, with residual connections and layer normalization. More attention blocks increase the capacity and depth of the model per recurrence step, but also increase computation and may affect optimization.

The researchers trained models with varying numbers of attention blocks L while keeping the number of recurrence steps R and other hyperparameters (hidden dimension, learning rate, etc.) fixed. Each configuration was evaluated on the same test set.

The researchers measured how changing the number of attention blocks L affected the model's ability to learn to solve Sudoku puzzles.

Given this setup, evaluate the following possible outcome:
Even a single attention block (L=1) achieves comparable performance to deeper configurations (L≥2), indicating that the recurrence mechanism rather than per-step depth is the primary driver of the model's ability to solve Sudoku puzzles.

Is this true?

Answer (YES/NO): YES